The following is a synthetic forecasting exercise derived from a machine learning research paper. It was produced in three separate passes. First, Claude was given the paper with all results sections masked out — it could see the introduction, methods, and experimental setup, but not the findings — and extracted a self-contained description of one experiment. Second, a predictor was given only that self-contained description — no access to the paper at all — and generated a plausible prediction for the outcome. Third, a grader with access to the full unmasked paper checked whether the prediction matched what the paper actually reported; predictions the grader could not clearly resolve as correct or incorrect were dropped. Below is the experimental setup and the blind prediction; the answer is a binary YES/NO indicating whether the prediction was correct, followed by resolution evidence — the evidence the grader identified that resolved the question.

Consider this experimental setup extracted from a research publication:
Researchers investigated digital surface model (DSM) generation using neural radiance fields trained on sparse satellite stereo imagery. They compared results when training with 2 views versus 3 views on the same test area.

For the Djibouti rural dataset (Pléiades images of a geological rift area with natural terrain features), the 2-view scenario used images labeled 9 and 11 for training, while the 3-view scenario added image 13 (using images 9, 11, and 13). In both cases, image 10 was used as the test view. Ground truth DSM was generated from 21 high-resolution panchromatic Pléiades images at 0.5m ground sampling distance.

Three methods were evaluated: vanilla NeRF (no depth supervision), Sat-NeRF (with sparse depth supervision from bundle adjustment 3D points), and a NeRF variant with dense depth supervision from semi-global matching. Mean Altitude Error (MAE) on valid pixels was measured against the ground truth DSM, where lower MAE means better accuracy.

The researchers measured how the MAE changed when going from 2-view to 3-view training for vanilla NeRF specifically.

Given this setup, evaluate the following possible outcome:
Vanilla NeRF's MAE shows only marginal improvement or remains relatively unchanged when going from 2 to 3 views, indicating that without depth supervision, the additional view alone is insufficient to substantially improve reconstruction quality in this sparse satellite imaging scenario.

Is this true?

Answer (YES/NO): NO